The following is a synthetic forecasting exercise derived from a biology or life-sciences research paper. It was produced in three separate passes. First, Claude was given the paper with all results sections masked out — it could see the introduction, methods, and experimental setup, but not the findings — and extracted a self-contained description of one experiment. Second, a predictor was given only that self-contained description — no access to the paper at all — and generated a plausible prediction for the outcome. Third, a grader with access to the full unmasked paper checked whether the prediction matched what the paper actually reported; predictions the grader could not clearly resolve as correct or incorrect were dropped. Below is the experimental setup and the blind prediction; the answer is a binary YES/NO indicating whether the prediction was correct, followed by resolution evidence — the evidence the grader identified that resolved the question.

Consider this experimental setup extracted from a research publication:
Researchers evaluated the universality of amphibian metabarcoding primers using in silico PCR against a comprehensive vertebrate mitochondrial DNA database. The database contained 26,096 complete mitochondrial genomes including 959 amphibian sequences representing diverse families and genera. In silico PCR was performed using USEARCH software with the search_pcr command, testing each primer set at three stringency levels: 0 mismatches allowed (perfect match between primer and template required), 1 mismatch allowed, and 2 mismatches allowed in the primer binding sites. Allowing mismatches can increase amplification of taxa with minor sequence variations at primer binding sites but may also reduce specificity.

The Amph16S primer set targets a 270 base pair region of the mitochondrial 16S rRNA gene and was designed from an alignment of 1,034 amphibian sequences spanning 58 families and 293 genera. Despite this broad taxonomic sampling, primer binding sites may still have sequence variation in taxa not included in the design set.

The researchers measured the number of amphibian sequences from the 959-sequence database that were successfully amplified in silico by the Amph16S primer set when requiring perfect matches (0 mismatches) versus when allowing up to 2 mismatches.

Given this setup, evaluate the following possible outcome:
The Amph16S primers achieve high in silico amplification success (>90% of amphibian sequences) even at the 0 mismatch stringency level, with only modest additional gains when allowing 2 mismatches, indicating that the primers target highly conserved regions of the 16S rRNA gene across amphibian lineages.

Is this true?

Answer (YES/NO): YES